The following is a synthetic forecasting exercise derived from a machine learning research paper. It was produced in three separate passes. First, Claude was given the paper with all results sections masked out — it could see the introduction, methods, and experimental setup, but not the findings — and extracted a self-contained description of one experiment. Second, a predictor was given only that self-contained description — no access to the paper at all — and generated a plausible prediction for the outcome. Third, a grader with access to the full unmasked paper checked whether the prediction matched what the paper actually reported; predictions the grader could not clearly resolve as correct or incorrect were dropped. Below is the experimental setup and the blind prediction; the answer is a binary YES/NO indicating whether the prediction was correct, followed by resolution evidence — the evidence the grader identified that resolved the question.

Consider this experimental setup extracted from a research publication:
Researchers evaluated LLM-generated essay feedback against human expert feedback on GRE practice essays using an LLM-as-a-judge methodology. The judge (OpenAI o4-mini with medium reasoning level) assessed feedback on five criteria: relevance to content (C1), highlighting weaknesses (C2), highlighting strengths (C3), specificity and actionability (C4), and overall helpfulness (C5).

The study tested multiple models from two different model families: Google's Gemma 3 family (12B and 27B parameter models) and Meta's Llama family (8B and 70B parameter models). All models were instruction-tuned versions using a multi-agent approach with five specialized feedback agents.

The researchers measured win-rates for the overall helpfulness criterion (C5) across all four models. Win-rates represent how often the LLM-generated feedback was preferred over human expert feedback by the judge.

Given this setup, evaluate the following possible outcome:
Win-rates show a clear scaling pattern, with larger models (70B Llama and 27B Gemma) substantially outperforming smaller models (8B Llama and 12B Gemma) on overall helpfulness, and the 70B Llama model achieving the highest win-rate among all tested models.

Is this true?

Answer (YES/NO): NO